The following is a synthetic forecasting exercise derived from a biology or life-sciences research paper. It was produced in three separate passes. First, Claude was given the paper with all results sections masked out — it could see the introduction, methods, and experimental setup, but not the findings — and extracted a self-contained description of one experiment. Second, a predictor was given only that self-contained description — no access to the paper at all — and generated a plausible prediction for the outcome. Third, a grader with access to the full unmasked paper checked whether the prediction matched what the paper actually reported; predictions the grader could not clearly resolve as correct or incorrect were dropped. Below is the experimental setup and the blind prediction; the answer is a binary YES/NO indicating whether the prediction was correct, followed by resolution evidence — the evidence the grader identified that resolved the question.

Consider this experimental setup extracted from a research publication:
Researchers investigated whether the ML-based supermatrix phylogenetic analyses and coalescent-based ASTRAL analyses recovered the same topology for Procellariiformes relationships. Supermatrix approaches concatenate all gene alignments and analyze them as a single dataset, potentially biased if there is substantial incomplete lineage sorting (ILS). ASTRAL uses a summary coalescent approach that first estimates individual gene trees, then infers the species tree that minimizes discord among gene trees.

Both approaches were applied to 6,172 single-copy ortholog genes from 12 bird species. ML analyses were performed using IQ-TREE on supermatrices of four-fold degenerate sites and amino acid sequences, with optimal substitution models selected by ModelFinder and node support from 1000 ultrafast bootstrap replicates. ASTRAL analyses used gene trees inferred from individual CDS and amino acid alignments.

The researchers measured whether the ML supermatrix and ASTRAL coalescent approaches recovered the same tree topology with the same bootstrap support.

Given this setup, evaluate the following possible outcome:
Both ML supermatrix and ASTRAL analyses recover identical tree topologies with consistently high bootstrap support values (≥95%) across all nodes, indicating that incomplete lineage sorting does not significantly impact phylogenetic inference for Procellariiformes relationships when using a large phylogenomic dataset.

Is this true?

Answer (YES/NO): YES